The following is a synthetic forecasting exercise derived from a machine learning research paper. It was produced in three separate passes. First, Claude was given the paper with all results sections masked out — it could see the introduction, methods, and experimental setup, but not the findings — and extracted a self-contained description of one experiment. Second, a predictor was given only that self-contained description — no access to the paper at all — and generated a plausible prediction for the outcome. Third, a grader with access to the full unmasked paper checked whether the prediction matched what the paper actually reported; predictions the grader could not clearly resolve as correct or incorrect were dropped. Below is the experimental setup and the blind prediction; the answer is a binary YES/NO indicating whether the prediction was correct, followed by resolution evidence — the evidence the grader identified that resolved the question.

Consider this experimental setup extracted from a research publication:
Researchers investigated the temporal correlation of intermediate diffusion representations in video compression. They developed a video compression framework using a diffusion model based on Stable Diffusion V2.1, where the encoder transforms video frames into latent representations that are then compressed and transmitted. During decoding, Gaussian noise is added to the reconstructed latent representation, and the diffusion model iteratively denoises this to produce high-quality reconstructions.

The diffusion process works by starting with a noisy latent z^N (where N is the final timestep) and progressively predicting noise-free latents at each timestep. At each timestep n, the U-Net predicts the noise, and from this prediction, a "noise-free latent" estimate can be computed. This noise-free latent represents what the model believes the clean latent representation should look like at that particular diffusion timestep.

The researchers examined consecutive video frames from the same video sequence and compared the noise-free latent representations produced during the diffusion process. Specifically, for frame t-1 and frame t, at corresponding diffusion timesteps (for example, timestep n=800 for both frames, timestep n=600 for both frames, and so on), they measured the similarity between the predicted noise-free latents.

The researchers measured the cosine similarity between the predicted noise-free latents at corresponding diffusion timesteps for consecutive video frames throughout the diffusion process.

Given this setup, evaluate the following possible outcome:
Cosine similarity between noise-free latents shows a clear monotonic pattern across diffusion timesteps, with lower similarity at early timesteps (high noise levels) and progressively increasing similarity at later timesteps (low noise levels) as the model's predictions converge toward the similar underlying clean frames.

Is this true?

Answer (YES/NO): NO